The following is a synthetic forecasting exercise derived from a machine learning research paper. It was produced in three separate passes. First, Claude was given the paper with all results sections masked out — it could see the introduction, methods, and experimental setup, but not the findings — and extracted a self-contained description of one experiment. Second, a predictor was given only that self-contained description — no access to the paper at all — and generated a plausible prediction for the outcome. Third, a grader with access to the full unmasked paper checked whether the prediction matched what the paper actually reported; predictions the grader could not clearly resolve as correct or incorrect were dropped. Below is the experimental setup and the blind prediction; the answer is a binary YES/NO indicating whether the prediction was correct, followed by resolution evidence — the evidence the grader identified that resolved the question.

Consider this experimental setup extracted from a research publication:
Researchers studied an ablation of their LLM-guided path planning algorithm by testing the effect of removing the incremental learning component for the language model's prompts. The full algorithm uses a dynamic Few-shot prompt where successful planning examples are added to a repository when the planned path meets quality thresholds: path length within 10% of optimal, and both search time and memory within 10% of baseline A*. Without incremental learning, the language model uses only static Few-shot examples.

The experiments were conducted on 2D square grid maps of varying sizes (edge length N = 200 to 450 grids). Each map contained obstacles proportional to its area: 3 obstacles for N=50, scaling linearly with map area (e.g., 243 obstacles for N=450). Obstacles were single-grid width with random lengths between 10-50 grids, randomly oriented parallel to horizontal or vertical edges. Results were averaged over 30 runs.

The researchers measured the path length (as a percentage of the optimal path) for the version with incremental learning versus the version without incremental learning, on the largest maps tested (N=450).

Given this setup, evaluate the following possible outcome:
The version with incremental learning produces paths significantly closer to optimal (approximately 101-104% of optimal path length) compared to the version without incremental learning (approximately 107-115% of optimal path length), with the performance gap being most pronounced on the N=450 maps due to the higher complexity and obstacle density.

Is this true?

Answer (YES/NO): NO